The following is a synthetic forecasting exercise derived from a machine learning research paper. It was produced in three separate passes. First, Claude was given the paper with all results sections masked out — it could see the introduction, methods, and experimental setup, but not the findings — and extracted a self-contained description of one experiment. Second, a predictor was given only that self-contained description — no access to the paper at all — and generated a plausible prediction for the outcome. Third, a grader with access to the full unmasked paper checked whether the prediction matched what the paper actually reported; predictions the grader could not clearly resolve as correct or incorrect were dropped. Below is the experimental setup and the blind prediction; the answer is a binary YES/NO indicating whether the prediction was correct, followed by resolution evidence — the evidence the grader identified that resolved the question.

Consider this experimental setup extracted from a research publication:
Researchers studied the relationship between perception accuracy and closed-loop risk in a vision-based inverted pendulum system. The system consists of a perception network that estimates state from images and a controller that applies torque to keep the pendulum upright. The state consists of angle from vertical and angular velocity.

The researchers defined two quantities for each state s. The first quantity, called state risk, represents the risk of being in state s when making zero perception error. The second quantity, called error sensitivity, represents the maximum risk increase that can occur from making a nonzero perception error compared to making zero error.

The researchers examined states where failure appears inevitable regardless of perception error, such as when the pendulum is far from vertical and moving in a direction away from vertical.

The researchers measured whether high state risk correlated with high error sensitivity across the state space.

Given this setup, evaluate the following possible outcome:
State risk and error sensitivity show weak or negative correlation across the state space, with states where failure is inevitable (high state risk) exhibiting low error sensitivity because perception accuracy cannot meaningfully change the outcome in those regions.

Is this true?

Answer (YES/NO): YES